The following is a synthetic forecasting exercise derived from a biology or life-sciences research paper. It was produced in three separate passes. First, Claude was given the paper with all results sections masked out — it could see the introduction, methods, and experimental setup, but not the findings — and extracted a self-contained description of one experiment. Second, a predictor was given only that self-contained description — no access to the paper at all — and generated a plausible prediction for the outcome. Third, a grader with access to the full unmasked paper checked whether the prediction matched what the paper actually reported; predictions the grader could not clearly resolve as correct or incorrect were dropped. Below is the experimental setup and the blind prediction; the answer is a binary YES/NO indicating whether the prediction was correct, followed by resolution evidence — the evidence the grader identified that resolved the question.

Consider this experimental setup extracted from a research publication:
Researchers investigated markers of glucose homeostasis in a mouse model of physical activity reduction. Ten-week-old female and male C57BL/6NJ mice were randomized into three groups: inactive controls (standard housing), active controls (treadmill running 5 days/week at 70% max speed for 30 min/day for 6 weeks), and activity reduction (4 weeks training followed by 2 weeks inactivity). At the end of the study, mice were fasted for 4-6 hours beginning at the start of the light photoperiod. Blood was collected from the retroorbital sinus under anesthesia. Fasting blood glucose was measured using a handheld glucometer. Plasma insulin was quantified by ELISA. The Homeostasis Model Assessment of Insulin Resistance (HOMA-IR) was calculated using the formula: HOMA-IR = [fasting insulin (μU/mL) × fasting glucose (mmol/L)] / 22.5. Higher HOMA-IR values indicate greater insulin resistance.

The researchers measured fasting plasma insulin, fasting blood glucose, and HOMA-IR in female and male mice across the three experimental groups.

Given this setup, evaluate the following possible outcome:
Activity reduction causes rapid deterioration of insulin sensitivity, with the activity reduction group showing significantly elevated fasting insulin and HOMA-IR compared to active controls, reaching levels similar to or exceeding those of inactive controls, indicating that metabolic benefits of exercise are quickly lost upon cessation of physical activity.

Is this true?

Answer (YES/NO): NO